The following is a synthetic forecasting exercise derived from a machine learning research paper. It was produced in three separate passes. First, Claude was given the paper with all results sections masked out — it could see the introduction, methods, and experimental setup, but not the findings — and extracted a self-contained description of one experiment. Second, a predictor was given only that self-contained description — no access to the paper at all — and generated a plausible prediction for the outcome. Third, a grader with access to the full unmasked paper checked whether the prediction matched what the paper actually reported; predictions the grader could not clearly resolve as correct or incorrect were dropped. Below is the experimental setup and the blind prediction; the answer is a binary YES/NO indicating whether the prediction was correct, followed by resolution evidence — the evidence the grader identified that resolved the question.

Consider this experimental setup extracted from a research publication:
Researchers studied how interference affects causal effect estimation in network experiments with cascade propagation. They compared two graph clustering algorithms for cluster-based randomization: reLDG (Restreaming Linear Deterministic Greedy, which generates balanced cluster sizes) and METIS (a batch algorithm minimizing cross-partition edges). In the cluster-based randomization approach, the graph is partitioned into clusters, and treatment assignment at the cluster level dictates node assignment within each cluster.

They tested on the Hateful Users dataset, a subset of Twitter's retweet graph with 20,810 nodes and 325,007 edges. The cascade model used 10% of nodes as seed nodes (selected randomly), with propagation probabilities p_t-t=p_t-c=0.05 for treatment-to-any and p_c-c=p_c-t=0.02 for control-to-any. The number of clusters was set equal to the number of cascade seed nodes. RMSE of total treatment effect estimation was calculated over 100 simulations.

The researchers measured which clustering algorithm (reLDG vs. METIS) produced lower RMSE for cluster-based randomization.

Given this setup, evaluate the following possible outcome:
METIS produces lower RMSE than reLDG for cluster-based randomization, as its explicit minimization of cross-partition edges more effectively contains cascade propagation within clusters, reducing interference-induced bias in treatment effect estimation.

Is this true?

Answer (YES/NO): NO